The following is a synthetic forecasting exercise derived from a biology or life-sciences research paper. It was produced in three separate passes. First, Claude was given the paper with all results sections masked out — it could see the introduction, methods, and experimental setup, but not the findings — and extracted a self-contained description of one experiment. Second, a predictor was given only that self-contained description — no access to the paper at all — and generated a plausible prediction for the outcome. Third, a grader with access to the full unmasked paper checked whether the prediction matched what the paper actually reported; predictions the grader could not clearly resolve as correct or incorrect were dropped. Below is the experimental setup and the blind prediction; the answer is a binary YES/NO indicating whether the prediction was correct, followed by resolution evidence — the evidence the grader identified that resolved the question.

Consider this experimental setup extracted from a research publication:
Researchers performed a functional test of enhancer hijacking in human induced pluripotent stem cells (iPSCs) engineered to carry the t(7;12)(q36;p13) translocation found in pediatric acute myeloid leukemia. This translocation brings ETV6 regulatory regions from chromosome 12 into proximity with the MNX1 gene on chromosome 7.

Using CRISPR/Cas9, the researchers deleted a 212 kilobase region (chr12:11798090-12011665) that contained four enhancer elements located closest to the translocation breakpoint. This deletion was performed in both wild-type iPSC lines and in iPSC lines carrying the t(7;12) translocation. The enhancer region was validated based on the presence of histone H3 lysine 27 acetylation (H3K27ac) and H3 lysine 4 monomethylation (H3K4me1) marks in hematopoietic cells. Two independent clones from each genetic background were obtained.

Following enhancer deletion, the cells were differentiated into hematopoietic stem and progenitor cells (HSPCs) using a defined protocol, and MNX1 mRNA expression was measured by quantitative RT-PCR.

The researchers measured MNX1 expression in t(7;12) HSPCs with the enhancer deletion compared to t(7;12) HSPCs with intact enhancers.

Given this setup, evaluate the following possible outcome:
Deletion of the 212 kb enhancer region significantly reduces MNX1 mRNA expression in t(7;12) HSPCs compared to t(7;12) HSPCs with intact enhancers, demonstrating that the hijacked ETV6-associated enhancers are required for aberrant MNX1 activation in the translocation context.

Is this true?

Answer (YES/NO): YES